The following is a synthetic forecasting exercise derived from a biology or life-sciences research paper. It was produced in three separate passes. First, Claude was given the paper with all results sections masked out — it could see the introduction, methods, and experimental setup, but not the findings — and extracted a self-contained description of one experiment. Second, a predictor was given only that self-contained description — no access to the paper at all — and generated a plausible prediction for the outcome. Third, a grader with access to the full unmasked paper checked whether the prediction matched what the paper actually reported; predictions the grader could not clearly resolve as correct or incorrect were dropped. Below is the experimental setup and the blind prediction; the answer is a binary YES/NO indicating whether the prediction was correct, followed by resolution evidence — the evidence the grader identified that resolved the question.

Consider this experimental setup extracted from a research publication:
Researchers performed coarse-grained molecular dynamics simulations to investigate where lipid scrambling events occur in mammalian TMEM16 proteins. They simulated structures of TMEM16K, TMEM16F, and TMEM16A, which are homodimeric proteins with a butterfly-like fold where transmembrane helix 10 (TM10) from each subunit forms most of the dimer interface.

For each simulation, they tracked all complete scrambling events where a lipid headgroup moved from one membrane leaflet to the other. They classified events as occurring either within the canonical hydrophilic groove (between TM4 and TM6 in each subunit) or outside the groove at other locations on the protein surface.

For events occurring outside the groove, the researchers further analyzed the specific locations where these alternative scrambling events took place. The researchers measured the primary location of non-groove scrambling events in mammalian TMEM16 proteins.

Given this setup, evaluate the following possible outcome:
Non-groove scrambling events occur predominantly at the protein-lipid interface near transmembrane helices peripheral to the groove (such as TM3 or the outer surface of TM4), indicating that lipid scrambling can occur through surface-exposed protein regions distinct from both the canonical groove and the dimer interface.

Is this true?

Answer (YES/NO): NO